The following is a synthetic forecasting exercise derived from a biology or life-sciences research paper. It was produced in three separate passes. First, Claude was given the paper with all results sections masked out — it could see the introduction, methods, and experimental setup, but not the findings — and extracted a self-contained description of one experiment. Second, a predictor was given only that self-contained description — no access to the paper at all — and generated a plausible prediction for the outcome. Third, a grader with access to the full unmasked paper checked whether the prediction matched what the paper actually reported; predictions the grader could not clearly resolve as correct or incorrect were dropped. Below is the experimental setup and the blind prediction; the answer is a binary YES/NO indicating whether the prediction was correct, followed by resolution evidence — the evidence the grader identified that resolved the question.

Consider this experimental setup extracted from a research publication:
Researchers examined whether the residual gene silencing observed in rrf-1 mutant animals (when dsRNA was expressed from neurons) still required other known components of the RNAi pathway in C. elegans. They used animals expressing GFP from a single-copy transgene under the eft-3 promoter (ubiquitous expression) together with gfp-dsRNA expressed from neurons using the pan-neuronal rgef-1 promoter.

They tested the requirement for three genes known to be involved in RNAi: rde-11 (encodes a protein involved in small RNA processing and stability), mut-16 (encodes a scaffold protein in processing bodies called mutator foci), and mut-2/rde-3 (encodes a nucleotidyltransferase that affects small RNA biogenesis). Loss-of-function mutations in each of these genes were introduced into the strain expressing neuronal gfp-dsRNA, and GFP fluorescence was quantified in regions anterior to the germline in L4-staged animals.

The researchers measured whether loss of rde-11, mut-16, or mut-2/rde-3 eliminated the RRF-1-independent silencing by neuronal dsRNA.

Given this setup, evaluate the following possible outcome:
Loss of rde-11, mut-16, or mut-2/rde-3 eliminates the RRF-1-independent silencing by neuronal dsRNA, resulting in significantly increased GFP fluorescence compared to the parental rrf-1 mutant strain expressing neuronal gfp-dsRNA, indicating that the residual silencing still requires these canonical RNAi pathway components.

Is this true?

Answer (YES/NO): YES